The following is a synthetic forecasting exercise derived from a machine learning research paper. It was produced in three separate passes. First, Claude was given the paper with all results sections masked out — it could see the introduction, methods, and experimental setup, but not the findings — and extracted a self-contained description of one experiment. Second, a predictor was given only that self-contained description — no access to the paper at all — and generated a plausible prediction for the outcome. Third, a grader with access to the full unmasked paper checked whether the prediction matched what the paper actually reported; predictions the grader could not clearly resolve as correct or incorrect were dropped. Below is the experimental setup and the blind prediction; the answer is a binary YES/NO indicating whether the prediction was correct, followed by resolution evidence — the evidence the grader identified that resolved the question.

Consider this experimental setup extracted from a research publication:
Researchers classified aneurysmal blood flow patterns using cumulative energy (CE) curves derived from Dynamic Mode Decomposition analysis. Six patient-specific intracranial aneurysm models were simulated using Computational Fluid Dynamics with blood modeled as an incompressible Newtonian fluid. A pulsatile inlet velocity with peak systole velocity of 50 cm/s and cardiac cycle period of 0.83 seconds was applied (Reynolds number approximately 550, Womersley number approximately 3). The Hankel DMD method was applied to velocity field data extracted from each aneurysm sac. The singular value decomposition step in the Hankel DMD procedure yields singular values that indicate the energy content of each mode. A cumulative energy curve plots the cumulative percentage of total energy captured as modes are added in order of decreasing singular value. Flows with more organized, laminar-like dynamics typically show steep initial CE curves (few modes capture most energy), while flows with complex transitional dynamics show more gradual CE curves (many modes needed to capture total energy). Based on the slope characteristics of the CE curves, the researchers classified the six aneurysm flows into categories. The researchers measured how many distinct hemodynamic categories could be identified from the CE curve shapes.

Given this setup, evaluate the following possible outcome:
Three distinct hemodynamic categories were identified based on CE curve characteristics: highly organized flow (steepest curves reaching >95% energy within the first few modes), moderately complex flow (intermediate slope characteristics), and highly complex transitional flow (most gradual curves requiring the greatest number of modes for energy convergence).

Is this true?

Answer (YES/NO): NO